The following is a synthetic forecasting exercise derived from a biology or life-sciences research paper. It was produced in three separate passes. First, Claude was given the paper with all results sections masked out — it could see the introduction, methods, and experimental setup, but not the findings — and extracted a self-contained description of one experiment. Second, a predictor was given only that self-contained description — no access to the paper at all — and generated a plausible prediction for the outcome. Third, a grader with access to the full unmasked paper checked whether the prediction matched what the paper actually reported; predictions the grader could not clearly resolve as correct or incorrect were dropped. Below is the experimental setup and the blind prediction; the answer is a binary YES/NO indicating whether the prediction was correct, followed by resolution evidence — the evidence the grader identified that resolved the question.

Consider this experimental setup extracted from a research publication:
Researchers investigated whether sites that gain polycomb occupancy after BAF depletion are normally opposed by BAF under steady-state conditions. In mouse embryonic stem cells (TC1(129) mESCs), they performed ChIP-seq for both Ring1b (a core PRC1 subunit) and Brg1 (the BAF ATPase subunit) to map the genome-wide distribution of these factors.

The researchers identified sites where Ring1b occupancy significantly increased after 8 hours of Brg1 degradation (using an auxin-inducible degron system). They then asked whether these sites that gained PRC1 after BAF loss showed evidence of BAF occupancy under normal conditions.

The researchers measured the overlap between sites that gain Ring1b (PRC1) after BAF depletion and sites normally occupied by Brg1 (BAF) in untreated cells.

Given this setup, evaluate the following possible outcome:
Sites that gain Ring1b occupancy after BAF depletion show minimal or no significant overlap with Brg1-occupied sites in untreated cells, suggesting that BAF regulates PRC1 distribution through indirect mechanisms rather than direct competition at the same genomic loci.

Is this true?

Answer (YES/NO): NO